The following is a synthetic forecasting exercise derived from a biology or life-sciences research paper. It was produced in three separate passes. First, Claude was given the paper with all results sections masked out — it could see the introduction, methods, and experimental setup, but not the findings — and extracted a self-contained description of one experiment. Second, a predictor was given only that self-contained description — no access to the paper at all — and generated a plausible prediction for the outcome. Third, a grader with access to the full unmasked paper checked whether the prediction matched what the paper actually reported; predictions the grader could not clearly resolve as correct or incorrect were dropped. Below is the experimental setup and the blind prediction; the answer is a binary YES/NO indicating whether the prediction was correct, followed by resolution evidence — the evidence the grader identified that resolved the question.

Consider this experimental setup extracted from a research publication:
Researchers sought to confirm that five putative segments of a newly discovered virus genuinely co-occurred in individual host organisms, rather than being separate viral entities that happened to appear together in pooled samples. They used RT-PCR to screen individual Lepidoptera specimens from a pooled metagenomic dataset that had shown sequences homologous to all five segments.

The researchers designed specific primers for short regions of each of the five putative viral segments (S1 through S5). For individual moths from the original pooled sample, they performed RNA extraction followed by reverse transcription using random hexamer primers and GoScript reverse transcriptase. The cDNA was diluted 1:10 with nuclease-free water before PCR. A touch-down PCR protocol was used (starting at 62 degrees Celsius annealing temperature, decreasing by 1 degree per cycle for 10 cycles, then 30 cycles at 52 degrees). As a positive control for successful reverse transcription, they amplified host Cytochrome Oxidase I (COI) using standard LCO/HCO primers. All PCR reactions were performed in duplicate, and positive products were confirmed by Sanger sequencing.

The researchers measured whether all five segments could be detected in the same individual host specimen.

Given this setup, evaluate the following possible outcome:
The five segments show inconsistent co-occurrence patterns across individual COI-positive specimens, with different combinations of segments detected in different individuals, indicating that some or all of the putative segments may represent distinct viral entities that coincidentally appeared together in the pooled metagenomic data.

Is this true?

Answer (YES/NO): NO